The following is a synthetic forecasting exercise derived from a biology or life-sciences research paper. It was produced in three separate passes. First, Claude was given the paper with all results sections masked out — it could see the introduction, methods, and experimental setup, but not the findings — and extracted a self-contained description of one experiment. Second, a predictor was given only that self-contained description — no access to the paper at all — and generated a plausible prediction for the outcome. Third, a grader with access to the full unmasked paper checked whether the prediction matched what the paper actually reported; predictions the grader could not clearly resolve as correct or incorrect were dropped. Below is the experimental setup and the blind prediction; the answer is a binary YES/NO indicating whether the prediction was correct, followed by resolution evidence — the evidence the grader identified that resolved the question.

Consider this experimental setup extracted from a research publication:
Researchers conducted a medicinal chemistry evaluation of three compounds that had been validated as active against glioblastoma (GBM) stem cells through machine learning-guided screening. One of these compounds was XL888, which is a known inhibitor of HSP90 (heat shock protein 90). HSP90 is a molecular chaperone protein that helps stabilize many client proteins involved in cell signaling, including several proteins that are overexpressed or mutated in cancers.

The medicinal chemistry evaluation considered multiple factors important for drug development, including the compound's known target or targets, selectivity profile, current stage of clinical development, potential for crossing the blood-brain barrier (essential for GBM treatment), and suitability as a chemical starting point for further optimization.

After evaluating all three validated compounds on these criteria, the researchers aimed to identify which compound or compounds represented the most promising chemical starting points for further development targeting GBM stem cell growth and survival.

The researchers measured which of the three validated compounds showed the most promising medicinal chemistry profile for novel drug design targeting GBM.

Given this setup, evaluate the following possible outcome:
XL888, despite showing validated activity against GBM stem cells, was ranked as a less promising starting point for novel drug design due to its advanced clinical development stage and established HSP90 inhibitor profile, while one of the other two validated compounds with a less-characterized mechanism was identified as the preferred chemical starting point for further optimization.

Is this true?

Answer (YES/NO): NO